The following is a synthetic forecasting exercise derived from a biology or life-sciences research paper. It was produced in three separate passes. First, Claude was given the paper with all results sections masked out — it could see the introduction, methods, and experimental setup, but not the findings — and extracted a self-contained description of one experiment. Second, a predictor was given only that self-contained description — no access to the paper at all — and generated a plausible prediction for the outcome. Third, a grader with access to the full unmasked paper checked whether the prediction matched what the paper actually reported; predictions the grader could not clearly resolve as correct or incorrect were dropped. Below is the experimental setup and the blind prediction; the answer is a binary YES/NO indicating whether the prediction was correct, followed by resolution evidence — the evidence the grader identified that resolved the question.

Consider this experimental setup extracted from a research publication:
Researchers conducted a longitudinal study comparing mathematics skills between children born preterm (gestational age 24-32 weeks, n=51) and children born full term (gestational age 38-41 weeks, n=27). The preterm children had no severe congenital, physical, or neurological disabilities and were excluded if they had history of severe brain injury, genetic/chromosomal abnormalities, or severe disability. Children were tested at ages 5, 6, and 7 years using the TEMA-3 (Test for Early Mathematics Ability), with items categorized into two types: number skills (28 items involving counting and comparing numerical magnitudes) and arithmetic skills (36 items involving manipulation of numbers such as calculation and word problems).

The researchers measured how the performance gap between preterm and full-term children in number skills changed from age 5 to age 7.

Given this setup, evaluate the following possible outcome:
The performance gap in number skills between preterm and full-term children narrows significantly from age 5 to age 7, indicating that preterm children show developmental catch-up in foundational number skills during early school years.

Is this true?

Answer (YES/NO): YES